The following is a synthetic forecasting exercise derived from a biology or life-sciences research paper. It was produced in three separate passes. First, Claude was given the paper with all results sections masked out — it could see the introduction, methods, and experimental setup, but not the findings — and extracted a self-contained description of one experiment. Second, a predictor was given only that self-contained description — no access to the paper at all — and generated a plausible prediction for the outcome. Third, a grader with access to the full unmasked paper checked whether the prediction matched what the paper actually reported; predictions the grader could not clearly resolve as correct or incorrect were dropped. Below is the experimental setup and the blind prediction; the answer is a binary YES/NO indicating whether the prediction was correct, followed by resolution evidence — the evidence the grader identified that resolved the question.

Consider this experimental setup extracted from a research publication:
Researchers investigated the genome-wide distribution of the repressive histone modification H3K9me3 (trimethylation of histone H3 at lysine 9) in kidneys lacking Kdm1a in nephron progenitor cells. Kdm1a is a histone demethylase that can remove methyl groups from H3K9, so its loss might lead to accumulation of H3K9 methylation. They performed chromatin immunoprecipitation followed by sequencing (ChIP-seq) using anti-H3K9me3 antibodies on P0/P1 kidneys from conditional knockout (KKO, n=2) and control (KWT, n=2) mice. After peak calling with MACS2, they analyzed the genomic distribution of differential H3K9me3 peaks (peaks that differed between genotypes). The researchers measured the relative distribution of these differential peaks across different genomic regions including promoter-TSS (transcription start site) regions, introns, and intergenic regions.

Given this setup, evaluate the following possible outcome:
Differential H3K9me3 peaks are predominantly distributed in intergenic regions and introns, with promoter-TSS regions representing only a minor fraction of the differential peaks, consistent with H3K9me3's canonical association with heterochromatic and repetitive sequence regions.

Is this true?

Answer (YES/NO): YES